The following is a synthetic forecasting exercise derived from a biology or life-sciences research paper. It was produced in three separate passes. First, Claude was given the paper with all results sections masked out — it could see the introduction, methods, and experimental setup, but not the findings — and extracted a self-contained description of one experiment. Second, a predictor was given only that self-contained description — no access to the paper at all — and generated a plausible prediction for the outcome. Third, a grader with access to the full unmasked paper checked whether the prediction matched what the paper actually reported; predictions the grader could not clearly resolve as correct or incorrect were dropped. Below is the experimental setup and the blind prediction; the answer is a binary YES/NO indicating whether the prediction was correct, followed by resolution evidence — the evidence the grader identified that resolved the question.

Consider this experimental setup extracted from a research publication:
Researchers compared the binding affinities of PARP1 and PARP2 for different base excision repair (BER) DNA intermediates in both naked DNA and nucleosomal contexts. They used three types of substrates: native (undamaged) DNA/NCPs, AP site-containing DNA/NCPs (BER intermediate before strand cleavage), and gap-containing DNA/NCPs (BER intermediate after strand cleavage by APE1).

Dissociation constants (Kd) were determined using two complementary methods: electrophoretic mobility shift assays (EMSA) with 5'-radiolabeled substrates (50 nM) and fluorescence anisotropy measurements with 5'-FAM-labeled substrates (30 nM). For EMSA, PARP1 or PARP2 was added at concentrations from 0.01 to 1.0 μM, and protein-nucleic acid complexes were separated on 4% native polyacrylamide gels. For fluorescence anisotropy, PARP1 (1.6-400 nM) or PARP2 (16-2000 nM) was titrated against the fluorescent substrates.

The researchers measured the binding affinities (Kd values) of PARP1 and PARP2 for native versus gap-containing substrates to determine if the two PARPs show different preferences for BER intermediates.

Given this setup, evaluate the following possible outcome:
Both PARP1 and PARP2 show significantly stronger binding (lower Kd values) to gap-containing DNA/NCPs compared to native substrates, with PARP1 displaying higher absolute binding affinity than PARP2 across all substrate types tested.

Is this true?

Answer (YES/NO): NO